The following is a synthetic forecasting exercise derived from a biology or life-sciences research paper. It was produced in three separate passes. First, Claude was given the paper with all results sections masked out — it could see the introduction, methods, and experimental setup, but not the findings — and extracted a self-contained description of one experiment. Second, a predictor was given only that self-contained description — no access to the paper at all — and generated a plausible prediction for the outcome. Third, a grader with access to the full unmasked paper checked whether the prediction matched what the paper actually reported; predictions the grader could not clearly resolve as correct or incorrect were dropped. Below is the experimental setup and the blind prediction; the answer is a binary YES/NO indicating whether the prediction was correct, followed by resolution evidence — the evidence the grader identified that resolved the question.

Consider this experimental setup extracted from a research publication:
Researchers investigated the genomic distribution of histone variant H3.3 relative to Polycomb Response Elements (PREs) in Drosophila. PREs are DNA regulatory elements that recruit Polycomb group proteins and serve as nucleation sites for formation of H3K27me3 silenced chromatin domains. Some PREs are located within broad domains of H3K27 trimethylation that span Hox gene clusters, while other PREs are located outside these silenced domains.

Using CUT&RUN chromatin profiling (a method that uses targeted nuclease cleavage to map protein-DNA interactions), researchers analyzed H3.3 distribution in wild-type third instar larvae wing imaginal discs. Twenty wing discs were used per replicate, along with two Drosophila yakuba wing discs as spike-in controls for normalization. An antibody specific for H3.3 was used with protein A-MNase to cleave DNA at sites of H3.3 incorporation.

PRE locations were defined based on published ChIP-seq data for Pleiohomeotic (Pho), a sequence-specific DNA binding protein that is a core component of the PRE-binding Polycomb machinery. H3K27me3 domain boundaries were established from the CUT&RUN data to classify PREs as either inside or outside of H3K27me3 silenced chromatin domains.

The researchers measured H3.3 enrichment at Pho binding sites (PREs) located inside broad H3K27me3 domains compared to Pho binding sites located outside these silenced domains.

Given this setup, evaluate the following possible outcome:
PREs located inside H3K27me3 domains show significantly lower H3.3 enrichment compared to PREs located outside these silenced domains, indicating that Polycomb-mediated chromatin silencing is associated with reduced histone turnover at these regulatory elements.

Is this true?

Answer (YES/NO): YES